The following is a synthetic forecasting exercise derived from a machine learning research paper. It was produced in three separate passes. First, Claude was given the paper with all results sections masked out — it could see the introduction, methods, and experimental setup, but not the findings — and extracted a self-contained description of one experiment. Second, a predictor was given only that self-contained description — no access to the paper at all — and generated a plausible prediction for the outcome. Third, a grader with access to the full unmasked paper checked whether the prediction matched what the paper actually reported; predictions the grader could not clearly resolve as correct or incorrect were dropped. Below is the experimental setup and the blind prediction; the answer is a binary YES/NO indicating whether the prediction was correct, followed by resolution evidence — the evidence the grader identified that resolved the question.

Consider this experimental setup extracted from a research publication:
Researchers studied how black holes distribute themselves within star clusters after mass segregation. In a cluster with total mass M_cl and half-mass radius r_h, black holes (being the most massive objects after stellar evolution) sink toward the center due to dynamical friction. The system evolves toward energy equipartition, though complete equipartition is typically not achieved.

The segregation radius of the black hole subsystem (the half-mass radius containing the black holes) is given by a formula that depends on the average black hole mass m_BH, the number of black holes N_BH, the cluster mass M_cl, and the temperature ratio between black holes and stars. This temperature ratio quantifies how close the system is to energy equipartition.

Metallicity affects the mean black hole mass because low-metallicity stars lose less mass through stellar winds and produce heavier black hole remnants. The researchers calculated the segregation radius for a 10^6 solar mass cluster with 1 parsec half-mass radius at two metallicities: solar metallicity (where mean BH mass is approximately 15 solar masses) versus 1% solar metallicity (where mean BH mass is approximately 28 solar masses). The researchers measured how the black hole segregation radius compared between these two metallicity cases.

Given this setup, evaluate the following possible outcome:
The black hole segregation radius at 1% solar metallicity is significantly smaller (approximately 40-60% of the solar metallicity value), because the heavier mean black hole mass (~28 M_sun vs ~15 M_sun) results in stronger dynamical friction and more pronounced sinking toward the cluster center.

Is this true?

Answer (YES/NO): NO